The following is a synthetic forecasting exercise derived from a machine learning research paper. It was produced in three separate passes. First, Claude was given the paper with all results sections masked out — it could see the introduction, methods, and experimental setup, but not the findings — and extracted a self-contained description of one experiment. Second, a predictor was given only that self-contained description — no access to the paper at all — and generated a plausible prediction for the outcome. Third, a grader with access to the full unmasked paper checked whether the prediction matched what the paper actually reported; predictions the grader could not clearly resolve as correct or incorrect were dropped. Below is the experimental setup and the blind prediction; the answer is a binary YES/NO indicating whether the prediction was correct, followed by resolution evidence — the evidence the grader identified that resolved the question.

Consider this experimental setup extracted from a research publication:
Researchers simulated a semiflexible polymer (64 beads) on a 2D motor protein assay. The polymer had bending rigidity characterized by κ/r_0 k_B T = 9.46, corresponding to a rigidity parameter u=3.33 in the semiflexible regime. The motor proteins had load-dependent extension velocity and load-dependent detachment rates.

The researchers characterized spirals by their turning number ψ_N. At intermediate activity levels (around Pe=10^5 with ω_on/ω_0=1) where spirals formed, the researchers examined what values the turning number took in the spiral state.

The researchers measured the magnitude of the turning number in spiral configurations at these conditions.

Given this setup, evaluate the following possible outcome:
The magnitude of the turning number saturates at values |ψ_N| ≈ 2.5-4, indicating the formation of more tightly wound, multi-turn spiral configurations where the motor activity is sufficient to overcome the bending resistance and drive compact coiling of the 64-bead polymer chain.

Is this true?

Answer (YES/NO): YES